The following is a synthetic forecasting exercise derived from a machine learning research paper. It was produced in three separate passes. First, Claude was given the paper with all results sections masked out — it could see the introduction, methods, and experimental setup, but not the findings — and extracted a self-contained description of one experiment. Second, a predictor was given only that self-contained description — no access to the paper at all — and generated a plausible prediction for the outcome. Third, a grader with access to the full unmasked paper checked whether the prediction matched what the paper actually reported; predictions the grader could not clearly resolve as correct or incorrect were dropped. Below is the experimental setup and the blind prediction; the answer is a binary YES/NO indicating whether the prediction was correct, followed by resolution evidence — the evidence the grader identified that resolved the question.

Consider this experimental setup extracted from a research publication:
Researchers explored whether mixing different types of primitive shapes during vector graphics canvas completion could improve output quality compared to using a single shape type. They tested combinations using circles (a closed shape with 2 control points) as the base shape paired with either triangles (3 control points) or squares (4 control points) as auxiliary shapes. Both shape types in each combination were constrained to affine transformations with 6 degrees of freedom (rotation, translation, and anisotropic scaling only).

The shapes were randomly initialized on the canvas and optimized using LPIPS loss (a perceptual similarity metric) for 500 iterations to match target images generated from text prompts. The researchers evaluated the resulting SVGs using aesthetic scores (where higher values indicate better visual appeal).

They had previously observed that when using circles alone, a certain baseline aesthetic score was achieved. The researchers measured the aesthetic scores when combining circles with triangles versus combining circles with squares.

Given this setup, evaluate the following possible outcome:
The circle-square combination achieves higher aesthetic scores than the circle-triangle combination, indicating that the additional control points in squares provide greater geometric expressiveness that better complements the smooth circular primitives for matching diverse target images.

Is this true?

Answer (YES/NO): NO